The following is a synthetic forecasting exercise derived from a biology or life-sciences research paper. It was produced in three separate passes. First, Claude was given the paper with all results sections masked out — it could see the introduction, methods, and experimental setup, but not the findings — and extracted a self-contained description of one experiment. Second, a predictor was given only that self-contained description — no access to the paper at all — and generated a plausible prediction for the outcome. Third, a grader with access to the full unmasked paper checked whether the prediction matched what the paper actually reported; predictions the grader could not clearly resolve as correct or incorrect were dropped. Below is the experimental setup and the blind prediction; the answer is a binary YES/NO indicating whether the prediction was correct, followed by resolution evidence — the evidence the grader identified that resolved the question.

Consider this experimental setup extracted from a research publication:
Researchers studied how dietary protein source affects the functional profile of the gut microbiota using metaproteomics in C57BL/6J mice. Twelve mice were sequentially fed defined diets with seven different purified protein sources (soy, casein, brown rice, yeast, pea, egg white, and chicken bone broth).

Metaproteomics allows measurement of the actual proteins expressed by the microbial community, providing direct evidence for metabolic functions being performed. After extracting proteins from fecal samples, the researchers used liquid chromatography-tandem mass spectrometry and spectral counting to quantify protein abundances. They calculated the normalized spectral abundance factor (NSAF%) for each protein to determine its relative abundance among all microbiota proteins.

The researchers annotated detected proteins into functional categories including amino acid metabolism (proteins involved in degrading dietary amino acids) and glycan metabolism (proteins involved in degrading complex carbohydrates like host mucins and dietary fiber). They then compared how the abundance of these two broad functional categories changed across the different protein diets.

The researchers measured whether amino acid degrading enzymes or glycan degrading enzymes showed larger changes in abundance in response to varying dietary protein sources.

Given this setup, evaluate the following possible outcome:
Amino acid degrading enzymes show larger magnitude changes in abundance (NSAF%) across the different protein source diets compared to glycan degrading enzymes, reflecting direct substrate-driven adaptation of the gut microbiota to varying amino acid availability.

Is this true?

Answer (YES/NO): NO